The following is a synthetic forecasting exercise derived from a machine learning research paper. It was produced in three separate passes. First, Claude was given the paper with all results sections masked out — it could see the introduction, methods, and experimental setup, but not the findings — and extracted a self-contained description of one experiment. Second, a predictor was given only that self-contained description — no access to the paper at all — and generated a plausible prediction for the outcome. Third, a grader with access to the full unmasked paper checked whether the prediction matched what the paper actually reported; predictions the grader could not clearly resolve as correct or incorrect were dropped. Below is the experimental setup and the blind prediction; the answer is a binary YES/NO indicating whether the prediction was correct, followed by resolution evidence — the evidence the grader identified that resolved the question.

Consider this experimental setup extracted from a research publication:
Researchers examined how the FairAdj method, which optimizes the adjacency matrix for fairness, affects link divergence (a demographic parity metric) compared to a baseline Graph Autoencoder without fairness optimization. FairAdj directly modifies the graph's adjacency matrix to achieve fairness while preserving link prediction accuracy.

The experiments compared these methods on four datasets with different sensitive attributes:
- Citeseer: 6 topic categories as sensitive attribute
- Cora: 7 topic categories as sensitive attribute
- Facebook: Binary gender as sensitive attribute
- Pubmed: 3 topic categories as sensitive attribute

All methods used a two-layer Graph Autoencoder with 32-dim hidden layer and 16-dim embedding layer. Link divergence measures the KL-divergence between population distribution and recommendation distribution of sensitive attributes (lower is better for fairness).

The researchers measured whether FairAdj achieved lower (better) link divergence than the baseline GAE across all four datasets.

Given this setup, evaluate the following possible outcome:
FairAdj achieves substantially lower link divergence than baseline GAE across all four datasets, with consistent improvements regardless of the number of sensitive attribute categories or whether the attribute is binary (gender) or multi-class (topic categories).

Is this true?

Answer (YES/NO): NO